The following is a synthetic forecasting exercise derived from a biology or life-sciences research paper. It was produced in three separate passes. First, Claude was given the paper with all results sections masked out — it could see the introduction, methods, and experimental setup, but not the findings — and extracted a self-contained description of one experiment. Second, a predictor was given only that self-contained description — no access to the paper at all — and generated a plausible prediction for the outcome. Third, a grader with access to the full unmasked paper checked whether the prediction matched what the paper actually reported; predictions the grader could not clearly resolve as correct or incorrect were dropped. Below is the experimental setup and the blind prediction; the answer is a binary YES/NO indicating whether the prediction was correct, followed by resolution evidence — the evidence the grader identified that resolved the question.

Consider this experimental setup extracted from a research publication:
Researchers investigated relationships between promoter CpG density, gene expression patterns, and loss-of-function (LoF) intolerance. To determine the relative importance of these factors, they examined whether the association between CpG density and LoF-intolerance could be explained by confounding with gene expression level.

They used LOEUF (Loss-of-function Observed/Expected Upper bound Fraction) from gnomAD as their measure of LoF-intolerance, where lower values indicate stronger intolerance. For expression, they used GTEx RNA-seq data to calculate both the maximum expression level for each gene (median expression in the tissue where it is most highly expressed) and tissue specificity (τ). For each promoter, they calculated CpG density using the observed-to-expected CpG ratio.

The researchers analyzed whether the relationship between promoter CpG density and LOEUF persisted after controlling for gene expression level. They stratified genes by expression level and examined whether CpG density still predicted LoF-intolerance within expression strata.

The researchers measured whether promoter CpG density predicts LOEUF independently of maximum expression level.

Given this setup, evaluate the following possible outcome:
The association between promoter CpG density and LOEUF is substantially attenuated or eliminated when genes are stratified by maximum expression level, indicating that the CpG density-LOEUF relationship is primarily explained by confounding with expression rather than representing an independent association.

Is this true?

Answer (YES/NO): NO